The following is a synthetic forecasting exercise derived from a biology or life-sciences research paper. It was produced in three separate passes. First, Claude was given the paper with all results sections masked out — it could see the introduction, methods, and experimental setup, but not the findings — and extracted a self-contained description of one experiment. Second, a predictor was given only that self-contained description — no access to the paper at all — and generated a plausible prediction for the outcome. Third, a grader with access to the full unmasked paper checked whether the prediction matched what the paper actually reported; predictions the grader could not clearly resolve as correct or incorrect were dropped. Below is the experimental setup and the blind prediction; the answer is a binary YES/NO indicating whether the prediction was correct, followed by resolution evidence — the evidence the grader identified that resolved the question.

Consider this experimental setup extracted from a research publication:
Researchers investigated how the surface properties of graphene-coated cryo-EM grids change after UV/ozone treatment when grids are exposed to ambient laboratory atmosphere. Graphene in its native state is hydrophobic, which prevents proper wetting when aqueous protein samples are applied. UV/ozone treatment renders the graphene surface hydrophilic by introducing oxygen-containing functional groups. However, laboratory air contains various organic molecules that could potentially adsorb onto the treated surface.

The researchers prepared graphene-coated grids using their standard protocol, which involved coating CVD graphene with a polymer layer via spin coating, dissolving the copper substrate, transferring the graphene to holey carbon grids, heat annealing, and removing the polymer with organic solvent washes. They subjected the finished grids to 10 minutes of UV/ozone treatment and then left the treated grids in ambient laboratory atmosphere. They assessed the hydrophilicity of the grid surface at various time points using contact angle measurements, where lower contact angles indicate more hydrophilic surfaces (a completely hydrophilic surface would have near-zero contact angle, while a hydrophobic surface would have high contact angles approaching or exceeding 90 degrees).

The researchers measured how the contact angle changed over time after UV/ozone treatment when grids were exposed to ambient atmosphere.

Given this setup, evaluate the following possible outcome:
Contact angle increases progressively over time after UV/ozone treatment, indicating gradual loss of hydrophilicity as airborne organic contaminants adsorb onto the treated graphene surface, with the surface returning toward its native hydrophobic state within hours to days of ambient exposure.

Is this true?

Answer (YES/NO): YES